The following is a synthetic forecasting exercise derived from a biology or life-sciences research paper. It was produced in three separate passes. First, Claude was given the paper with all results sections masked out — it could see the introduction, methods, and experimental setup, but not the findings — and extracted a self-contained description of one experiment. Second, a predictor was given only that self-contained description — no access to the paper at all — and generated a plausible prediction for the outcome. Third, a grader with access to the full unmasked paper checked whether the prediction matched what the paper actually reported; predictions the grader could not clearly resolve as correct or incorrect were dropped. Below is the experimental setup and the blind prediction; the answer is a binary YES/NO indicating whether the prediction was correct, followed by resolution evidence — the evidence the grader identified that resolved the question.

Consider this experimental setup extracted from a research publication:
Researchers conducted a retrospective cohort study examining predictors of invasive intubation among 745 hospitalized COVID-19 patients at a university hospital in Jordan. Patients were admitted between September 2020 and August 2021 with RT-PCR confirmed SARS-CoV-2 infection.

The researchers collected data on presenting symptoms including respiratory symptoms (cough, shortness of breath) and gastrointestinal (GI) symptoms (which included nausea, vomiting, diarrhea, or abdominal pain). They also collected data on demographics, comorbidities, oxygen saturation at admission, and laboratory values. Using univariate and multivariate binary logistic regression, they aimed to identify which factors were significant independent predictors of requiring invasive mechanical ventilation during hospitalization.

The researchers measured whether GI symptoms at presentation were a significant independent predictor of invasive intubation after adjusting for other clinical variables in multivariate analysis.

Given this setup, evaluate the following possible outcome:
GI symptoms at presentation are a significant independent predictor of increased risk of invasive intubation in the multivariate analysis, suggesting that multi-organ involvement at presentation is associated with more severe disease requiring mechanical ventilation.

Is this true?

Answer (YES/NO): NO